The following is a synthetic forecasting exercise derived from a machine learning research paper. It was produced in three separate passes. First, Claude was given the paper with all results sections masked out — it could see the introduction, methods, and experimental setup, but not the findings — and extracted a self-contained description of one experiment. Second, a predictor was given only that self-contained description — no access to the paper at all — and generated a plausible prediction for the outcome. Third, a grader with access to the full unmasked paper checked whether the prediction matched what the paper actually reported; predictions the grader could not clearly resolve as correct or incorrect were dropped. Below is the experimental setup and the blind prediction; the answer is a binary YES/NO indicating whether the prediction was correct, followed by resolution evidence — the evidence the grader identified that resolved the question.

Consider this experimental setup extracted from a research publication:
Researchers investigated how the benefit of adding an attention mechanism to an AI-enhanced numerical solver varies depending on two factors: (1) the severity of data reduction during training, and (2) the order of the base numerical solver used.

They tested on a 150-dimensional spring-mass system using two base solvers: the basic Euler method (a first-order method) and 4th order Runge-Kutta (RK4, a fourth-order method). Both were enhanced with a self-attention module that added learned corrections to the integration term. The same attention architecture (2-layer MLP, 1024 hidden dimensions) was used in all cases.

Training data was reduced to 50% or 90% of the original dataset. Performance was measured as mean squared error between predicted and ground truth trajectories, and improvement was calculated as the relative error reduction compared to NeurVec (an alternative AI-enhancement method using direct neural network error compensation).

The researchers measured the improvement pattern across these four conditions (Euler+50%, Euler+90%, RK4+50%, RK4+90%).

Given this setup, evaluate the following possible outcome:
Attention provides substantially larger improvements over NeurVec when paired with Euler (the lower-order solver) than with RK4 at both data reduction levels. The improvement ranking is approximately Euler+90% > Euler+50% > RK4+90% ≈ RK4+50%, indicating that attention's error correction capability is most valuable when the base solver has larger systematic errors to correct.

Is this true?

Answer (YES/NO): NO